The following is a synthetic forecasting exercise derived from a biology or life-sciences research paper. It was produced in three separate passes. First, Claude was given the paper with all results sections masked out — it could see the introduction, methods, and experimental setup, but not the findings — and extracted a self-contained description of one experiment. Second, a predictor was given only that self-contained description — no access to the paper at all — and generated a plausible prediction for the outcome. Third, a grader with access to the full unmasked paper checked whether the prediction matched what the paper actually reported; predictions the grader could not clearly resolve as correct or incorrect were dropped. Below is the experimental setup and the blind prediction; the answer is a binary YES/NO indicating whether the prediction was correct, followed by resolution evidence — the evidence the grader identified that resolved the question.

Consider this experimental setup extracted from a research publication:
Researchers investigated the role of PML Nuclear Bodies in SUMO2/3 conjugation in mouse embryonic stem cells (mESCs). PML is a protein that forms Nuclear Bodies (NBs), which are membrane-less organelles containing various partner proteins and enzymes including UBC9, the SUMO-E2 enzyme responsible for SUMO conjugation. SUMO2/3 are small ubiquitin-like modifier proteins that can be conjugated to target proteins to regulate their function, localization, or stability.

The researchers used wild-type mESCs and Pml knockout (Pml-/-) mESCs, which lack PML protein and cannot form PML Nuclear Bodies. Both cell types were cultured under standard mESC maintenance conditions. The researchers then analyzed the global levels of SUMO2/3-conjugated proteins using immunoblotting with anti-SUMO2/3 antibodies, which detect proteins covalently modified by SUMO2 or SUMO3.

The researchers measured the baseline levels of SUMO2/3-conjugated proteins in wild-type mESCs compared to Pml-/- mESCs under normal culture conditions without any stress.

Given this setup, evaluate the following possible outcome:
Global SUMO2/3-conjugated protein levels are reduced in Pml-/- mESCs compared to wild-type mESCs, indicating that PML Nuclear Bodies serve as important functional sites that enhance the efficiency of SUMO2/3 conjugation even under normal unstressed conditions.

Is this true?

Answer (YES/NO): YES